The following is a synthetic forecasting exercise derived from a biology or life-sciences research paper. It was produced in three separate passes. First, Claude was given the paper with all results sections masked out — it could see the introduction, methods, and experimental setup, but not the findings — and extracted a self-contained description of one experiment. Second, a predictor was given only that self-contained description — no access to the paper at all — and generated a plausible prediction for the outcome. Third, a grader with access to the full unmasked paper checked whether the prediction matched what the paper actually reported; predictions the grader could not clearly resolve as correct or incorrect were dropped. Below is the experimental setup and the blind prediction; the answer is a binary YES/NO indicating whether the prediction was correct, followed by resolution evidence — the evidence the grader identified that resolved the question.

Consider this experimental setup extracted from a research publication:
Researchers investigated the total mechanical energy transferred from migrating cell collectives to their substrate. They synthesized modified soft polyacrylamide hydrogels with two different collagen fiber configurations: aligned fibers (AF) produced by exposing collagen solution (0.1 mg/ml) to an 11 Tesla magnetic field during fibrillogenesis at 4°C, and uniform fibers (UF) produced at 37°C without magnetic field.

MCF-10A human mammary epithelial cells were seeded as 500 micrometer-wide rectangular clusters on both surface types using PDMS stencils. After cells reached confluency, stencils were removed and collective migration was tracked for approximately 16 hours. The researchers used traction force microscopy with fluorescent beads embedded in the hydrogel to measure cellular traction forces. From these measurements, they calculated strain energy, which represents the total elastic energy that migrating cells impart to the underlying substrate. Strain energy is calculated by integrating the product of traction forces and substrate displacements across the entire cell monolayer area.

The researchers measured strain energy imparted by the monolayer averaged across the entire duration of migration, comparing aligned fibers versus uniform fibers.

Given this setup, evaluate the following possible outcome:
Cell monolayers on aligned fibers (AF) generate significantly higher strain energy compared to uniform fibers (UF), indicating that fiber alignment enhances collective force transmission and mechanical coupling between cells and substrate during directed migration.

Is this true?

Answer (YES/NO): NO